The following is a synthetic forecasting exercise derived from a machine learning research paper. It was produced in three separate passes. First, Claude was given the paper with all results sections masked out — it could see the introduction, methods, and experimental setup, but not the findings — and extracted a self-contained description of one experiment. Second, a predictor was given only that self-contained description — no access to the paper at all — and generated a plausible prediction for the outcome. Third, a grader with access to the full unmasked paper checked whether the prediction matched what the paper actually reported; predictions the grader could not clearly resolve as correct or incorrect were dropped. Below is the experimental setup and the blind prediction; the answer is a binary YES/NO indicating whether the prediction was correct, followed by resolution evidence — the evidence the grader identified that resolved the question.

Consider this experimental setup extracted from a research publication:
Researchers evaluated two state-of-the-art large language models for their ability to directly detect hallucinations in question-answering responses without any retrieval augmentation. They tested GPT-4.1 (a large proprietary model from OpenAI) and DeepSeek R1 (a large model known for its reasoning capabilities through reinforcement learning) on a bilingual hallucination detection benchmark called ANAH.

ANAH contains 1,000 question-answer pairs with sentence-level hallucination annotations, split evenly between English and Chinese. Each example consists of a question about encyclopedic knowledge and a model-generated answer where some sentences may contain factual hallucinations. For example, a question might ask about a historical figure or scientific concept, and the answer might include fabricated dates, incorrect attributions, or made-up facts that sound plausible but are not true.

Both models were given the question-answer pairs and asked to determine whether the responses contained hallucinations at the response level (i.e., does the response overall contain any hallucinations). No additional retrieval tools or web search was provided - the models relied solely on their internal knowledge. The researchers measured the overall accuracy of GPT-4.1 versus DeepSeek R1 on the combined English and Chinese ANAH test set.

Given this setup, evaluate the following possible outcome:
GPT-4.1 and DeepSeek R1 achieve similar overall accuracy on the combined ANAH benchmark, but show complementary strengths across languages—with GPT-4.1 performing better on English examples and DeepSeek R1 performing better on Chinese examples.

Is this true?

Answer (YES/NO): NO